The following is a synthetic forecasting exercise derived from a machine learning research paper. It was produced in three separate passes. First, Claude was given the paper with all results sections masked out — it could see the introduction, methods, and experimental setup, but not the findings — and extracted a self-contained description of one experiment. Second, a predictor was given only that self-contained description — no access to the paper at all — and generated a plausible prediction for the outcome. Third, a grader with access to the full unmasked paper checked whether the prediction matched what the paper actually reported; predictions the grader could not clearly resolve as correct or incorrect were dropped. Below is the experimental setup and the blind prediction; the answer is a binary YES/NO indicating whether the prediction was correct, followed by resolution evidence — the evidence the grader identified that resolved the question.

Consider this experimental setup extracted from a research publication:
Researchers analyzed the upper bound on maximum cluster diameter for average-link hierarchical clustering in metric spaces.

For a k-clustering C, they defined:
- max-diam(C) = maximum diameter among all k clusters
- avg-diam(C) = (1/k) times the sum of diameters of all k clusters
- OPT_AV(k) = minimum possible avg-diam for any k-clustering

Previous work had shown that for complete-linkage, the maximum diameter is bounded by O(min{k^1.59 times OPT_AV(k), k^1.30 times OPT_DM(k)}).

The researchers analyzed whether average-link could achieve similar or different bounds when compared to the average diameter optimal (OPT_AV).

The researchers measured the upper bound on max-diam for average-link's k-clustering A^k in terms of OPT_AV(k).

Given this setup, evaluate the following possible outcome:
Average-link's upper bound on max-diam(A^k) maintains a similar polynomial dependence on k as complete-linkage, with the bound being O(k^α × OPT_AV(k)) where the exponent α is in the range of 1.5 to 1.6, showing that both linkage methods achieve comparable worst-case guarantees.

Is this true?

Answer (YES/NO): NO